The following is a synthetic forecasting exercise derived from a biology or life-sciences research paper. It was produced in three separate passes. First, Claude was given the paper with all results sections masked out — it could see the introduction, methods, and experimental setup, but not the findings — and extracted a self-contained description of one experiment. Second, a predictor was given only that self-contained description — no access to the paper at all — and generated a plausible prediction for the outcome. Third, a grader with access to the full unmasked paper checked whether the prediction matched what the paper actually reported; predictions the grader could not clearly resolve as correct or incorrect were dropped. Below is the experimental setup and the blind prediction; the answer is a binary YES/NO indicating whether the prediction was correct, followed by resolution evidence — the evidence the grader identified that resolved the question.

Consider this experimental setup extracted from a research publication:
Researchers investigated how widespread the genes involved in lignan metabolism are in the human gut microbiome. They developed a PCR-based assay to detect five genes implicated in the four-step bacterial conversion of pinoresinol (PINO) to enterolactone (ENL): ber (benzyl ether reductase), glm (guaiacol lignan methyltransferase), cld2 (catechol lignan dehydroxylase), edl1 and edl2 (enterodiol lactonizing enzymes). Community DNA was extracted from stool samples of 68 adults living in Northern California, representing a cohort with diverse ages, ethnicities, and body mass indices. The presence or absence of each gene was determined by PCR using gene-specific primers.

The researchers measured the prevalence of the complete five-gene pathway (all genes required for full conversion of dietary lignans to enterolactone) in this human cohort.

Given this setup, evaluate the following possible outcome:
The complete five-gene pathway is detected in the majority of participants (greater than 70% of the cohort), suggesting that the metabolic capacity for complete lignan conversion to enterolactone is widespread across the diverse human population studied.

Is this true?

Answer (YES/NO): NO